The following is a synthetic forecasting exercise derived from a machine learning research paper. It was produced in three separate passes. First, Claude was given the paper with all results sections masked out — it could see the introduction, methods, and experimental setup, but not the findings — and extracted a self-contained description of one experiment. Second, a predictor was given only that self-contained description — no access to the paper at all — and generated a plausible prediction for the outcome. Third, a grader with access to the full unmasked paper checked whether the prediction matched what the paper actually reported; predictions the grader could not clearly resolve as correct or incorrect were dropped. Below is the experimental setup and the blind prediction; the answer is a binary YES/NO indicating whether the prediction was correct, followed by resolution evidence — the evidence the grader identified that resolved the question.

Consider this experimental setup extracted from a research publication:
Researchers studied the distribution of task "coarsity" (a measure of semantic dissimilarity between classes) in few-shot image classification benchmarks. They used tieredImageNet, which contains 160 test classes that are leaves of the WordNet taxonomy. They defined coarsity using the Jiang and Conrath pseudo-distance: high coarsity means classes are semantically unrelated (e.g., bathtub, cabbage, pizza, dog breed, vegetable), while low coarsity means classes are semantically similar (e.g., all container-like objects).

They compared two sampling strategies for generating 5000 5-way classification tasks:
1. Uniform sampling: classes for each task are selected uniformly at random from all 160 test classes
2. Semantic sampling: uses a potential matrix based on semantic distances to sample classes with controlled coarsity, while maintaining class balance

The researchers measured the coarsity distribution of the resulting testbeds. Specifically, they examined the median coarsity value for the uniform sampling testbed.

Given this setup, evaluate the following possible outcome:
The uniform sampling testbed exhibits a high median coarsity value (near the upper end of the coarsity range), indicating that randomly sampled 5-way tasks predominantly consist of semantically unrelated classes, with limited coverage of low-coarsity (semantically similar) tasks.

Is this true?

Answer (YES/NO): YES